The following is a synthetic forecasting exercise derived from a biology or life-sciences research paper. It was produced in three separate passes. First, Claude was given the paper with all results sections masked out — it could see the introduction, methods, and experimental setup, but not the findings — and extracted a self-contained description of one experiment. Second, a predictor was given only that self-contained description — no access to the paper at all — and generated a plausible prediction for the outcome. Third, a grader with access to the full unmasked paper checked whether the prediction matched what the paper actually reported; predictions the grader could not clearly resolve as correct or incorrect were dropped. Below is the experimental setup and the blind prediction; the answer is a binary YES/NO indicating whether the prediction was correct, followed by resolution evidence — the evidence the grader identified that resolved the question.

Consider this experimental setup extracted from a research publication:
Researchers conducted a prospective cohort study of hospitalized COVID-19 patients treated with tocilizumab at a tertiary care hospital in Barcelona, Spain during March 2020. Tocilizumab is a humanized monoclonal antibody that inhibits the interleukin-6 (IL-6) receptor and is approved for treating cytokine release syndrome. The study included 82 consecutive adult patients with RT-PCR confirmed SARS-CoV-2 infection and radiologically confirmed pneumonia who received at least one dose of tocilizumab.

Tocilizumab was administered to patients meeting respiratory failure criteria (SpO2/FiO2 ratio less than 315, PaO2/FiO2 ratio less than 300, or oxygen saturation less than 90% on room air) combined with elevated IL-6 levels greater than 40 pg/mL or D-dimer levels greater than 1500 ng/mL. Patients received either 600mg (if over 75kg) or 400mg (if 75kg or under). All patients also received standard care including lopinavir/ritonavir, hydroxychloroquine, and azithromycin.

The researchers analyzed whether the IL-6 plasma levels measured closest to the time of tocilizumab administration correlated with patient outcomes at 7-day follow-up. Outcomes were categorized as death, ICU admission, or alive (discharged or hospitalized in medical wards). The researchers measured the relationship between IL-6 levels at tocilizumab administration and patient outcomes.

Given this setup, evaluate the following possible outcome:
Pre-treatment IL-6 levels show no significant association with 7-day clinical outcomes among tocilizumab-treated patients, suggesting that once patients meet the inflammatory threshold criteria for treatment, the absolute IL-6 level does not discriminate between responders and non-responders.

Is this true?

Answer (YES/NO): YES